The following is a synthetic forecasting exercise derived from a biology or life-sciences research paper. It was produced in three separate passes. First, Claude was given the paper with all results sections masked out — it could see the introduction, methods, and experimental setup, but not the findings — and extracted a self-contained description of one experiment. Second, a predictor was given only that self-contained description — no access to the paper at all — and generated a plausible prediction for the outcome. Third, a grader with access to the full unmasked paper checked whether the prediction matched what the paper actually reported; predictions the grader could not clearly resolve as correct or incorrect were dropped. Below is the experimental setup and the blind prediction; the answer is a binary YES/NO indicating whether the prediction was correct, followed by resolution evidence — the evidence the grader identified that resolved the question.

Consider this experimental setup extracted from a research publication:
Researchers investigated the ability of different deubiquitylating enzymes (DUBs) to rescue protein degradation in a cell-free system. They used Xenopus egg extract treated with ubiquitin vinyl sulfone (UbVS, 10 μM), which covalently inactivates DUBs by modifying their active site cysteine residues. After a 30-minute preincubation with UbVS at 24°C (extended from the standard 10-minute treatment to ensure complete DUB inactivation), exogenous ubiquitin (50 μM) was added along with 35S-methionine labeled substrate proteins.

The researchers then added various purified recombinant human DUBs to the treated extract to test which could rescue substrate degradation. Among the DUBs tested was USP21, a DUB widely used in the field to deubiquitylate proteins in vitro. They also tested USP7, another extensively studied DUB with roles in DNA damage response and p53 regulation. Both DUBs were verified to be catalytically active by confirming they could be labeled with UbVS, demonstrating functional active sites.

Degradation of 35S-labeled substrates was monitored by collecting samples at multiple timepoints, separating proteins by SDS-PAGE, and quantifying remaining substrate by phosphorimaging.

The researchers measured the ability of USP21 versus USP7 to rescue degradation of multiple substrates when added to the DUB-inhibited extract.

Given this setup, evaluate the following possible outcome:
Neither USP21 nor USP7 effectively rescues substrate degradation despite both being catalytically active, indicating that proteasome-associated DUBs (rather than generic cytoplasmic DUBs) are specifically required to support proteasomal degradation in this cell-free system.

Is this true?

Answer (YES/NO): NO